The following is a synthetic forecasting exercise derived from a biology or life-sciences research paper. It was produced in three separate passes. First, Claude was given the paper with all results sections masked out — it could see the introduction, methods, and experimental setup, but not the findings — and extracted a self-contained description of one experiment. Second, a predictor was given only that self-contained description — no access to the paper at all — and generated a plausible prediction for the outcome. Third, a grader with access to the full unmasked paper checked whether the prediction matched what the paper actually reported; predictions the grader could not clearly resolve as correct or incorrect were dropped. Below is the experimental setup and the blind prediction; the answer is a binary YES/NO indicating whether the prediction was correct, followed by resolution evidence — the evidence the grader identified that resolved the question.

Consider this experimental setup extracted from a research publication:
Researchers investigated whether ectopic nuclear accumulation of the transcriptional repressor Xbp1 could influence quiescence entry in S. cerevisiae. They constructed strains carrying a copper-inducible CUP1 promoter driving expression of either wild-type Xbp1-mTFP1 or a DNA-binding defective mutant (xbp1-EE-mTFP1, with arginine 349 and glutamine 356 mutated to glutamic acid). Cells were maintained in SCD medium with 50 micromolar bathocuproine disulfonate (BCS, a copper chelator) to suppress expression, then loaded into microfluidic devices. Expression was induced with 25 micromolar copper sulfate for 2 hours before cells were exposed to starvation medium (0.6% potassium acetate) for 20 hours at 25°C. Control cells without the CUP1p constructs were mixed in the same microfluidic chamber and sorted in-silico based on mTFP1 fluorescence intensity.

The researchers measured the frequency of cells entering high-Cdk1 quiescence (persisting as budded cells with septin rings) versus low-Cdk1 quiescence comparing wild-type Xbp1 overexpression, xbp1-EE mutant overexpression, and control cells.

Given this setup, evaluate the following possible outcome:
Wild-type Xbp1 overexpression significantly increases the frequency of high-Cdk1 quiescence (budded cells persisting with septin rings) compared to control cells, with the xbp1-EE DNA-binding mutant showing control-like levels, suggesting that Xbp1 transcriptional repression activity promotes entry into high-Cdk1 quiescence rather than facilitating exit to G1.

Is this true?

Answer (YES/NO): YES